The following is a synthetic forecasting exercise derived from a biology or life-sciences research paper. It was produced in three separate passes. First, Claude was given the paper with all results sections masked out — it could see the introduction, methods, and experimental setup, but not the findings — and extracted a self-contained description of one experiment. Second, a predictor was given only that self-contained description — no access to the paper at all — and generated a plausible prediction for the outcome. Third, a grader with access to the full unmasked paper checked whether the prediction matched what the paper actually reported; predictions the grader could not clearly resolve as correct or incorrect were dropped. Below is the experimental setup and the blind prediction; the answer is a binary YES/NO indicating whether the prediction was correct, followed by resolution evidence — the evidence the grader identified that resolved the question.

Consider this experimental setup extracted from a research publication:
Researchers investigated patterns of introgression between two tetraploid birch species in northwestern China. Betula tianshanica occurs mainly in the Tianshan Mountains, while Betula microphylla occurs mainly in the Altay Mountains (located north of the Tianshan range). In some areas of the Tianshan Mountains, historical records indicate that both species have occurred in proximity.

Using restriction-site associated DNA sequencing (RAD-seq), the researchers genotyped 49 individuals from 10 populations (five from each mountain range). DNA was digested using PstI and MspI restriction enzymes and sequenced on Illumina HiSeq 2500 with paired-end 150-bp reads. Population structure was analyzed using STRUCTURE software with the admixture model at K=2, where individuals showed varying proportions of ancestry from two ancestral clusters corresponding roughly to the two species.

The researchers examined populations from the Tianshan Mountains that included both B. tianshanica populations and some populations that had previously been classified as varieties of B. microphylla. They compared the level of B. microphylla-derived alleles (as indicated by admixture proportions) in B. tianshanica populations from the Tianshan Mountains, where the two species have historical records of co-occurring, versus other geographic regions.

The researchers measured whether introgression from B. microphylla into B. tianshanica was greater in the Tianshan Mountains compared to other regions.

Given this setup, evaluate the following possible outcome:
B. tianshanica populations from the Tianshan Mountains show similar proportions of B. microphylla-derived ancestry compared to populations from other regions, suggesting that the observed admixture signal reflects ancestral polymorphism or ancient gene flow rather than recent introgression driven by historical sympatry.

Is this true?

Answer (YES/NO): NO